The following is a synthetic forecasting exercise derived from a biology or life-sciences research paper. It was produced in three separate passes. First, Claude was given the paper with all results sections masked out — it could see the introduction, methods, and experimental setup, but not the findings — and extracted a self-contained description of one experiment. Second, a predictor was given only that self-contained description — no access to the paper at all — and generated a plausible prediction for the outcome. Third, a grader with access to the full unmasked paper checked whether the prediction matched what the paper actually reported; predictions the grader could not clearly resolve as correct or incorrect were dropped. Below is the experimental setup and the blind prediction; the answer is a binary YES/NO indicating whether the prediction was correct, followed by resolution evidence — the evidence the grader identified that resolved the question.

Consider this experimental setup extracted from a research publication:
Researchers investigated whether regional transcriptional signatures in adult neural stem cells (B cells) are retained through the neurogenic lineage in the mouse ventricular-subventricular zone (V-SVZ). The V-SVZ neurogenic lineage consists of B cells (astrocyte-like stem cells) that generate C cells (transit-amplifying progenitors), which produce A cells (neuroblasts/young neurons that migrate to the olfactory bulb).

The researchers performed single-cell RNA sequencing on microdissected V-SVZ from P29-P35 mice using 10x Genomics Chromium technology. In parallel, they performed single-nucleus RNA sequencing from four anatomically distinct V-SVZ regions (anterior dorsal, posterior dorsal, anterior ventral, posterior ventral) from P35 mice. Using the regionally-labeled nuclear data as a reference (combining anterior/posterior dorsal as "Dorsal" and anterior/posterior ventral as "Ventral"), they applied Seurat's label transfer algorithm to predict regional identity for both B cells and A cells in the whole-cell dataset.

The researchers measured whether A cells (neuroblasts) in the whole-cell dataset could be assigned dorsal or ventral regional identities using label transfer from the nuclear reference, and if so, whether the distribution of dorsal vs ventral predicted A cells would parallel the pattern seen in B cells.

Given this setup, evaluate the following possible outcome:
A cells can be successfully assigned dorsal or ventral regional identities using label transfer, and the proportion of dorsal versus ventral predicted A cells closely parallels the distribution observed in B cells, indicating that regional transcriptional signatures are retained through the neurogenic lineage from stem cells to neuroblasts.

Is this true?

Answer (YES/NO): YES